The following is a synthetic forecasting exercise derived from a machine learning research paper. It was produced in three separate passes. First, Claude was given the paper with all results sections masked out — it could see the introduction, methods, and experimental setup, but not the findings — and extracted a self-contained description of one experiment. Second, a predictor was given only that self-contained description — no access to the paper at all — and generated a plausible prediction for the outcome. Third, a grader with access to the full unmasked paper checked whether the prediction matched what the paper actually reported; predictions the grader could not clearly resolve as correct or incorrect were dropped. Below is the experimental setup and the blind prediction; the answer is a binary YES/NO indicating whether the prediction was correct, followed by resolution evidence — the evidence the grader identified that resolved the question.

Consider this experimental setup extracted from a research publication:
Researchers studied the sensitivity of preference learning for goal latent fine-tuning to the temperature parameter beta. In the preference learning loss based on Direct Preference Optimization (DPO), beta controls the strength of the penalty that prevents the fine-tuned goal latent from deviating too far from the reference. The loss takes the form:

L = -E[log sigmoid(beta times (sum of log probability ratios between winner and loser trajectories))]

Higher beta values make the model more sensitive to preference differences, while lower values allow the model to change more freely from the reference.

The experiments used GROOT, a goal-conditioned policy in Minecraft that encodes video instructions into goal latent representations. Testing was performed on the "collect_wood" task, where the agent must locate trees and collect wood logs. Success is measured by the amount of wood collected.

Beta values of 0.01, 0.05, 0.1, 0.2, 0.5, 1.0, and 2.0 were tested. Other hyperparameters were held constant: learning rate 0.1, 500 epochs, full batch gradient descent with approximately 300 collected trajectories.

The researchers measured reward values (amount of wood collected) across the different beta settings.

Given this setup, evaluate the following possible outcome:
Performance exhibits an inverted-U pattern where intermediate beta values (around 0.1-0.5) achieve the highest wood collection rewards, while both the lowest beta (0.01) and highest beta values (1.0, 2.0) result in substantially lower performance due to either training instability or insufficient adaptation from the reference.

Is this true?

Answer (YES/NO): NO